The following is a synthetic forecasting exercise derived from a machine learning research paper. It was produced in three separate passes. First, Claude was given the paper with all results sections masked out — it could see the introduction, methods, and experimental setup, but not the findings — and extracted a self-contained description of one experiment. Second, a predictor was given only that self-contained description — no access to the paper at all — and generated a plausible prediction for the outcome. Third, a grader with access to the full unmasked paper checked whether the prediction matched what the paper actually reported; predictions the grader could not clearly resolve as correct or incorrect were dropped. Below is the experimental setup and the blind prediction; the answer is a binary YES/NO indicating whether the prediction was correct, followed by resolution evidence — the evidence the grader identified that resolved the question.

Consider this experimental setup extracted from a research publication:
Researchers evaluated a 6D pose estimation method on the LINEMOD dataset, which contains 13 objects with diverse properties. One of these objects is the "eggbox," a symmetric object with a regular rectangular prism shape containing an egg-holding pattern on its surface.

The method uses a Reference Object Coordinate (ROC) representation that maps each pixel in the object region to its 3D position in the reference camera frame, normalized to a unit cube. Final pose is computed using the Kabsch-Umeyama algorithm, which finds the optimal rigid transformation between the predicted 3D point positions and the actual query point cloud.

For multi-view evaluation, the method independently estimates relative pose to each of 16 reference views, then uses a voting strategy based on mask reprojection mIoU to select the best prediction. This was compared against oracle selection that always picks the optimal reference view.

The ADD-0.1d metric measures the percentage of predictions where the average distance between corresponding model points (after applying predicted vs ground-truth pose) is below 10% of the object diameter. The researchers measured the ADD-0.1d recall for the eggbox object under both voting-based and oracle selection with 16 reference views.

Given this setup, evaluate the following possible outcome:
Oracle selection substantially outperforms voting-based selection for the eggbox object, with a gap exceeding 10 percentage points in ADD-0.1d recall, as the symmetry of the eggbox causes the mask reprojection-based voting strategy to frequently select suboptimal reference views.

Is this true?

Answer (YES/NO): NO